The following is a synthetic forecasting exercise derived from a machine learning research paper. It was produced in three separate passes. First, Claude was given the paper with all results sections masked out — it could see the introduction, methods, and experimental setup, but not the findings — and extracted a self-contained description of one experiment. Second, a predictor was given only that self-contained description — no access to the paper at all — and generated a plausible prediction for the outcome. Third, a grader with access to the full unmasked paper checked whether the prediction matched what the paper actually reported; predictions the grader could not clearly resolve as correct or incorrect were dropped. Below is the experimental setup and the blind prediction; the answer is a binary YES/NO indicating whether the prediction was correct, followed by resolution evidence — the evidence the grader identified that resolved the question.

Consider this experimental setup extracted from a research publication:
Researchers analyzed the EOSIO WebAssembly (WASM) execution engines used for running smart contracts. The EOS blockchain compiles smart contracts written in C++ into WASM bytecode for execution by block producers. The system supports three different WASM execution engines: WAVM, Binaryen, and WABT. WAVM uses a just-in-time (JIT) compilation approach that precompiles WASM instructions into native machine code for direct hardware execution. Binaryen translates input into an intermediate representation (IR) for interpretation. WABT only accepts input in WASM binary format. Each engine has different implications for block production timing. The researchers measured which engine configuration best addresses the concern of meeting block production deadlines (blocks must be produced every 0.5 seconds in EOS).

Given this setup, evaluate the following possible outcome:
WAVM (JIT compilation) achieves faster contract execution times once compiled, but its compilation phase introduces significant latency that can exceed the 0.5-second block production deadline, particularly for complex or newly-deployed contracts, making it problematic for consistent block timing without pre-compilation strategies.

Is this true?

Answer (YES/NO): YES